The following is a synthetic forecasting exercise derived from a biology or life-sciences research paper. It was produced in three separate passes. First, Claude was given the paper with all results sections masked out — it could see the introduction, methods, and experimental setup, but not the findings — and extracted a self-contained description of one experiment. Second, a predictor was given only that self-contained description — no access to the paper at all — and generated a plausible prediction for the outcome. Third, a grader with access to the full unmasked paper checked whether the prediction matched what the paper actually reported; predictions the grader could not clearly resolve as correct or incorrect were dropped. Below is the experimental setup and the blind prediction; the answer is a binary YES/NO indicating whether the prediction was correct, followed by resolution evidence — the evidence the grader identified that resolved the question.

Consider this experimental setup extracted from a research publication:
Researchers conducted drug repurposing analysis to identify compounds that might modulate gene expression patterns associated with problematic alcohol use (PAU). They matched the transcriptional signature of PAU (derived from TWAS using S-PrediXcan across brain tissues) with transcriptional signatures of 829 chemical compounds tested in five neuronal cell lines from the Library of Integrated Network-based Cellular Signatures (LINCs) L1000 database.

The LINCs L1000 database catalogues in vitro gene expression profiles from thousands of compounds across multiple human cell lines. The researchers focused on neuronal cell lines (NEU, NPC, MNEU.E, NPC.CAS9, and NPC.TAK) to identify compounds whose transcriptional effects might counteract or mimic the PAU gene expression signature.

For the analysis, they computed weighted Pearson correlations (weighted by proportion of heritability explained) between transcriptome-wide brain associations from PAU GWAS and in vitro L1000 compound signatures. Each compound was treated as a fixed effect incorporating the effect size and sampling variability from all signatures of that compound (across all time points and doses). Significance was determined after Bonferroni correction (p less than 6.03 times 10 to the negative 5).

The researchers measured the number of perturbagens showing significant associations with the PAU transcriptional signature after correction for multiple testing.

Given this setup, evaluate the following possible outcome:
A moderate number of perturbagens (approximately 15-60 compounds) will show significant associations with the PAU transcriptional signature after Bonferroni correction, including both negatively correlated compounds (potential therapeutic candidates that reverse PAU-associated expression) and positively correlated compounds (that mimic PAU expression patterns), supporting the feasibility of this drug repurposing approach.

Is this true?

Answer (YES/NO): NO